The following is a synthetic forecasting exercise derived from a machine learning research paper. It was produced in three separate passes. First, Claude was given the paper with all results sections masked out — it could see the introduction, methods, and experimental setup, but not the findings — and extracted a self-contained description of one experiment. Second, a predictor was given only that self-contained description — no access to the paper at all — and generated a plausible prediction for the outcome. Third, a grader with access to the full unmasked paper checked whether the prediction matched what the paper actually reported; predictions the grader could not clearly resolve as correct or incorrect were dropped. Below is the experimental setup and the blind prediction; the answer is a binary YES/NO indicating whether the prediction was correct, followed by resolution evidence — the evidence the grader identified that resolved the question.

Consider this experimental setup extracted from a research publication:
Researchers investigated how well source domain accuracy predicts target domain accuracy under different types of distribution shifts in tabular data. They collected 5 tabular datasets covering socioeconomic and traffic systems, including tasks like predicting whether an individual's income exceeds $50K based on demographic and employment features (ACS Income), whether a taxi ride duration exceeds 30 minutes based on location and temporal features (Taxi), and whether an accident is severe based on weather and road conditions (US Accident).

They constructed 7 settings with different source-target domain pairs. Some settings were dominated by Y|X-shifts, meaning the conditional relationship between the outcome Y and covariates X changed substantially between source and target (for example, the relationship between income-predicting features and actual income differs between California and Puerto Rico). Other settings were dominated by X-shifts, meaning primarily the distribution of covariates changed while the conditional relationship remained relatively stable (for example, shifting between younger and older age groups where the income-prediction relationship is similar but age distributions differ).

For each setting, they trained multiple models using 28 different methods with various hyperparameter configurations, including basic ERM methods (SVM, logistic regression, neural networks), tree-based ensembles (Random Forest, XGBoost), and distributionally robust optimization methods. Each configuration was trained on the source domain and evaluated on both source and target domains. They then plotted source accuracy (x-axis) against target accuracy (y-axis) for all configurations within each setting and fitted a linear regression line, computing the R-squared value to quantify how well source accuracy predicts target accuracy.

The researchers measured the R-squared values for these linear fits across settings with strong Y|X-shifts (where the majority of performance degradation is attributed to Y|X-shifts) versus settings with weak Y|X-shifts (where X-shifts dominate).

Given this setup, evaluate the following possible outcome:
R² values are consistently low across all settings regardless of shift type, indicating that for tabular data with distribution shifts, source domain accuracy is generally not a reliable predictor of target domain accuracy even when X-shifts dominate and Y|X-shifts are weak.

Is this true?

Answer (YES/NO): NO